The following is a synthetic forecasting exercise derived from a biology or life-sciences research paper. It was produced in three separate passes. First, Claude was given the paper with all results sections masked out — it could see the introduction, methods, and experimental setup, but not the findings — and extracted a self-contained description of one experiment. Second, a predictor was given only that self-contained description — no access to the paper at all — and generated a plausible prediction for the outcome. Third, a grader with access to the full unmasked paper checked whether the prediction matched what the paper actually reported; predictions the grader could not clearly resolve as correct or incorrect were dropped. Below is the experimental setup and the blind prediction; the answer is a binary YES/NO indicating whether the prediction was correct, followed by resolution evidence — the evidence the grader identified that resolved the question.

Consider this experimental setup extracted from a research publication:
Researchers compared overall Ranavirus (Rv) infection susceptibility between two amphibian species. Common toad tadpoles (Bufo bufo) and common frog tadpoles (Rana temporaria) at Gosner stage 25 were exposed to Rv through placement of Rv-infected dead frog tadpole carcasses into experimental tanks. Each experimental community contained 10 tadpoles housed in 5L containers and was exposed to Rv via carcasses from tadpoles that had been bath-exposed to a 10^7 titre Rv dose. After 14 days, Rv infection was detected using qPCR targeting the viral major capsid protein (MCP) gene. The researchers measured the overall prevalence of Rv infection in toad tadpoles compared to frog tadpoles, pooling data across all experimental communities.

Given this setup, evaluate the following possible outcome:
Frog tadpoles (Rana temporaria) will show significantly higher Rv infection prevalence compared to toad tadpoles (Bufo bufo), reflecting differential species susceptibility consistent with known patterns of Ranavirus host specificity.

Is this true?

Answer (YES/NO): NO